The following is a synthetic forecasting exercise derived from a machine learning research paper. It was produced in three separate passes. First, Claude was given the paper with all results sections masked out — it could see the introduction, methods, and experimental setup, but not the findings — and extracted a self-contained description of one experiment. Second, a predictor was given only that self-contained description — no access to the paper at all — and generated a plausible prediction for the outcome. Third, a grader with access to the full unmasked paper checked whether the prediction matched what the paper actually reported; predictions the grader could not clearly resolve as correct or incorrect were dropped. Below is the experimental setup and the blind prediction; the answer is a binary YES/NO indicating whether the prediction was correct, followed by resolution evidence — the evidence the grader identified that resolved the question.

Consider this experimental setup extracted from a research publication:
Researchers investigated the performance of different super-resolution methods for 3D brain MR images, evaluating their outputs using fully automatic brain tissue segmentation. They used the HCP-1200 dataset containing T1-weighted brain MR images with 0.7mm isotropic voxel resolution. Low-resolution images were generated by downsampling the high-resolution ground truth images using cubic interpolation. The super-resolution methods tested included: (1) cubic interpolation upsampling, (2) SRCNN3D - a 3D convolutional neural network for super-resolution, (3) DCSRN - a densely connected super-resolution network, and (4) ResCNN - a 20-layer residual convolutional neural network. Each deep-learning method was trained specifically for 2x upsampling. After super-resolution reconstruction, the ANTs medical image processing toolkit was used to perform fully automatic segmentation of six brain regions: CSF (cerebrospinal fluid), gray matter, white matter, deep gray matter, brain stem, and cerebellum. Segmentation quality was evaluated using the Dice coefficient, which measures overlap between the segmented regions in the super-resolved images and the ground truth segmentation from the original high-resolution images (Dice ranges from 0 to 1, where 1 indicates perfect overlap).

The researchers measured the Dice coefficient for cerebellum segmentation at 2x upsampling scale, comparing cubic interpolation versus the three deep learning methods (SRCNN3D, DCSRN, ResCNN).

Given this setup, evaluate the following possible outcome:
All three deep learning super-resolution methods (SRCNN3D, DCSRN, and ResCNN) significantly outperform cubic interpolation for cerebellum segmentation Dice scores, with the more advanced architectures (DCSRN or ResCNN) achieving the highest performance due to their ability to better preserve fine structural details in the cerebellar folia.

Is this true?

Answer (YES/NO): NO